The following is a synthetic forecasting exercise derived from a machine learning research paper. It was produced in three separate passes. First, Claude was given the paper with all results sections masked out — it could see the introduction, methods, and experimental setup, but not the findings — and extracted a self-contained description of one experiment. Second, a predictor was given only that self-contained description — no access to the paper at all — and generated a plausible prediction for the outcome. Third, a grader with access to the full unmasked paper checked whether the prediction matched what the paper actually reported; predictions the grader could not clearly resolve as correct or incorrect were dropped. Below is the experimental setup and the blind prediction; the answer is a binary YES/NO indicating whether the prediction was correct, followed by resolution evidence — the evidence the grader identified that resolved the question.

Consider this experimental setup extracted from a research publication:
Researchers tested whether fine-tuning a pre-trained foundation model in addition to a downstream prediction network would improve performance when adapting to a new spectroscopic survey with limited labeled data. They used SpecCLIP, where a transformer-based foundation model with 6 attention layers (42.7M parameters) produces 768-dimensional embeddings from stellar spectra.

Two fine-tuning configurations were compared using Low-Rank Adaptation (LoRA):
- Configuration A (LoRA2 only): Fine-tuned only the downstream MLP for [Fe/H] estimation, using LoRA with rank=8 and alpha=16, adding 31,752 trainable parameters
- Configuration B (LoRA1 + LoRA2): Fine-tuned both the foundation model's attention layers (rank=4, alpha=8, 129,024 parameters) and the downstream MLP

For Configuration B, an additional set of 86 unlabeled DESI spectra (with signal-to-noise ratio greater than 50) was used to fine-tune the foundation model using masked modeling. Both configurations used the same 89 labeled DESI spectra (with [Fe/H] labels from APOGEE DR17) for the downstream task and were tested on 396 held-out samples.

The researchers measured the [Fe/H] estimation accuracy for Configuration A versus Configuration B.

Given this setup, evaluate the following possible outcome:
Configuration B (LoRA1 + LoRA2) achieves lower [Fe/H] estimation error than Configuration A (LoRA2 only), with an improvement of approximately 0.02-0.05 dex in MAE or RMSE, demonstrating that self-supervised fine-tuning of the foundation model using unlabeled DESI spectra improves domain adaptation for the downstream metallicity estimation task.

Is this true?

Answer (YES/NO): NO